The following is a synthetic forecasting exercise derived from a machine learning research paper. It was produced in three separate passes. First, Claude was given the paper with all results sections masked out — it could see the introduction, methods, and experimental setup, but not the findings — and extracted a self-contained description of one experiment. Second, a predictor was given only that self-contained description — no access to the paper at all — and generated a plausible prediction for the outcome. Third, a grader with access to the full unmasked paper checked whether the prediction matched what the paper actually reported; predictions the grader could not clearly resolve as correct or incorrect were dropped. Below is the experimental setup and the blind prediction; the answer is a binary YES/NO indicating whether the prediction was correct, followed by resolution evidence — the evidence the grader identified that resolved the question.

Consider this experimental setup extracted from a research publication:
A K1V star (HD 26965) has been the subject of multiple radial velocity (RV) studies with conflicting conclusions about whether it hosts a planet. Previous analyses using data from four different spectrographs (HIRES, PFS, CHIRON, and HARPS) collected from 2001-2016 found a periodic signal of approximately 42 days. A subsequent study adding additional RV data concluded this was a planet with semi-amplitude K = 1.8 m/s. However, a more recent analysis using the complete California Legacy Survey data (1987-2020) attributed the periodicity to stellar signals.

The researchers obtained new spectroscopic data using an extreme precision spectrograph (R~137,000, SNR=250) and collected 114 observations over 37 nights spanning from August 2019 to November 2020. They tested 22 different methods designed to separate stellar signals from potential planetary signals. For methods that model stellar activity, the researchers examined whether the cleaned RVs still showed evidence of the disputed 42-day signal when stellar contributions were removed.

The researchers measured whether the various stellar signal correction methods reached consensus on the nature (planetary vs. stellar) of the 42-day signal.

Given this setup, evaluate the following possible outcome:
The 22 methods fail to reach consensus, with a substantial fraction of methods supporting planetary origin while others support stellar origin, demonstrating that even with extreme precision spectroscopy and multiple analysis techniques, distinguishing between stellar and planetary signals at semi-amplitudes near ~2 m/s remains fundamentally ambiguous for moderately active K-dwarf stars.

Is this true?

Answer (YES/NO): YES